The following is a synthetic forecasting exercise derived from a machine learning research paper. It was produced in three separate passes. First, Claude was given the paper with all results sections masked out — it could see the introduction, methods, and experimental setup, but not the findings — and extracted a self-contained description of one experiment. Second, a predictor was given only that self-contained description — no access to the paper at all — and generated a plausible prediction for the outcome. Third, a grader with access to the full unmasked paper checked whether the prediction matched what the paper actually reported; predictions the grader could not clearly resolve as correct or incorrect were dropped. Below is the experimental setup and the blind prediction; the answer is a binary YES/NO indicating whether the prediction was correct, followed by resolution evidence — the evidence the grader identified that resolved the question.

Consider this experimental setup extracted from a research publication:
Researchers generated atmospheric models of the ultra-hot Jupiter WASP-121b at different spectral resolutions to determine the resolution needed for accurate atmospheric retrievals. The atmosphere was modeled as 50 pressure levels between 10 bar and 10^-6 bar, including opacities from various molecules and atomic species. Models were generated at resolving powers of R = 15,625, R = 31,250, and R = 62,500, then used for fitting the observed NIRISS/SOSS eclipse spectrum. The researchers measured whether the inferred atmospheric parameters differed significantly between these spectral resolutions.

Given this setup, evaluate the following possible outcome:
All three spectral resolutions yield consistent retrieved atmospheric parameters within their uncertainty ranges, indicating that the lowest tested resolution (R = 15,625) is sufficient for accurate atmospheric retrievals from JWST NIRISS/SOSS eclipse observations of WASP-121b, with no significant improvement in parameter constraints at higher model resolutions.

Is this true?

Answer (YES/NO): YES